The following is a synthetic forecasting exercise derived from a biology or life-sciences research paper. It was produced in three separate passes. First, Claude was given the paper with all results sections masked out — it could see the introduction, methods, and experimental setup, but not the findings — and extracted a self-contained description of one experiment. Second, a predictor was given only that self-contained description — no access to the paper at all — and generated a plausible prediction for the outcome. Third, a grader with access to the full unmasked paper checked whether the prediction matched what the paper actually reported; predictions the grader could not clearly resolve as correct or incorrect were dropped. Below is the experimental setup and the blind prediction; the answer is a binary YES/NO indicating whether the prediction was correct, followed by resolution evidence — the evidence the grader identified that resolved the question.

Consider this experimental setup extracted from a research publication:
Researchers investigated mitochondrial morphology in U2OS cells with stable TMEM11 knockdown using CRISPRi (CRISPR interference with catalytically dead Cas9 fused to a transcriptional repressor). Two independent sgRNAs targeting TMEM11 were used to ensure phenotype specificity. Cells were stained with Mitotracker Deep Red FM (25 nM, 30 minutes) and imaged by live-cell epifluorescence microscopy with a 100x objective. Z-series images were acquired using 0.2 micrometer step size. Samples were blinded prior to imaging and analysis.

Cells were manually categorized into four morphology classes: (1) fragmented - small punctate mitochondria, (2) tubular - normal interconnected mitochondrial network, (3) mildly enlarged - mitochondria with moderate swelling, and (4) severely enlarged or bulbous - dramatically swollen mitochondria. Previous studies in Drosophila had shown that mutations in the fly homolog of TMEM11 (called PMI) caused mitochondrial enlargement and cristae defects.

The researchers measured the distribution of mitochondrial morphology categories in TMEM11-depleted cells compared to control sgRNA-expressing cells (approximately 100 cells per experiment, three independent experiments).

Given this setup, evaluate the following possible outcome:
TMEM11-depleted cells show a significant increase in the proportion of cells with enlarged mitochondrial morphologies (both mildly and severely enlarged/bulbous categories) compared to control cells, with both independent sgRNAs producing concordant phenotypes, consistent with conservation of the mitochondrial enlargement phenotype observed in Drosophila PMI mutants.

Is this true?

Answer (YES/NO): YES